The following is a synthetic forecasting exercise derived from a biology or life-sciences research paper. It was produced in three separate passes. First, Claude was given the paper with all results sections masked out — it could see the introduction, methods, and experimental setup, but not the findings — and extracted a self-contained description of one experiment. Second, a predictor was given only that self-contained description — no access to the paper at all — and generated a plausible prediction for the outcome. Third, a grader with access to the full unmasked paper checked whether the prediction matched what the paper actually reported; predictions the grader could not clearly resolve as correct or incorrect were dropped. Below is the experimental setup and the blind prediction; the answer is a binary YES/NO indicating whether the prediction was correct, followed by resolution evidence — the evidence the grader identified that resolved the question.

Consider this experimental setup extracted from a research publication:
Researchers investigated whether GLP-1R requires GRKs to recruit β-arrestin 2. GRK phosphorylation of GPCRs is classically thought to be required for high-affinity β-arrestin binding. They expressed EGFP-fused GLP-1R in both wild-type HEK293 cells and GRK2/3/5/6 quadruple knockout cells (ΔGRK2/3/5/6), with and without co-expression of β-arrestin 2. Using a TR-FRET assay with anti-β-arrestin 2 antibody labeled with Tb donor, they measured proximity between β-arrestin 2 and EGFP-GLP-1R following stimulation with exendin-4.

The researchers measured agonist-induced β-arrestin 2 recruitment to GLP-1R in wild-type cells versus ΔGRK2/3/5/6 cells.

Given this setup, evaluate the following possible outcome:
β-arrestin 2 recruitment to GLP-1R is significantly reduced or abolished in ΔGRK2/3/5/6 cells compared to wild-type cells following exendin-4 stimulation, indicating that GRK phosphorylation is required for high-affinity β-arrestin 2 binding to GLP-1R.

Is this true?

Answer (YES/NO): YES